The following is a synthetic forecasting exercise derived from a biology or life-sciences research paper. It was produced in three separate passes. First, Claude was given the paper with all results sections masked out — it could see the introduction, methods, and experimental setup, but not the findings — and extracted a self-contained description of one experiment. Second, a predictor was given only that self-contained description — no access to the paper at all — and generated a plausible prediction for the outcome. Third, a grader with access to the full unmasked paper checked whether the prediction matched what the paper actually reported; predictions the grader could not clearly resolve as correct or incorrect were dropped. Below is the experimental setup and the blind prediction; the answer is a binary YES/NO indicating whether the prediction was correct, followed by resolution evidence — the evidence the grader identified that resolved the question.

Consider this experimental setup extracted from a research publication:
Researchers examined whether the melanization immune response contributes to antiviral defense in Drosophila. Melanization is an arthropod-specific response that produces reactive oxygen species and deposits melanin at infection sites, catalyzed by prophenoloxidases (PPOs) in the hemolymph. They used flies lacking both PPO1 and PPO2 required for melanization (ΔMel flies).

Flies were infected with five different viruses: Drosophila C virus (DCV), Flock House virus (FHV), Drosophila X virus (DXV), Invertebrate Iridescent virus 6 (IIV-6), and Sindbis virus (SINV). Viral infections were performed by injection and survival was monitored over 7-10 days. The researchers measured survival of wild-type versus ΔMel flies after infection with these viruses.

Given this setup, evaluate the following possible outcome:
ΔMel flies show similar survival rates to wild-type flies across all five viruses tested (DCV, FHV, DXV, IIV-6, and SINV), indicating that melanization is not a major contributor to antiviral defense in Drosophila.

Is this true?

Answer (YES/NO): NO